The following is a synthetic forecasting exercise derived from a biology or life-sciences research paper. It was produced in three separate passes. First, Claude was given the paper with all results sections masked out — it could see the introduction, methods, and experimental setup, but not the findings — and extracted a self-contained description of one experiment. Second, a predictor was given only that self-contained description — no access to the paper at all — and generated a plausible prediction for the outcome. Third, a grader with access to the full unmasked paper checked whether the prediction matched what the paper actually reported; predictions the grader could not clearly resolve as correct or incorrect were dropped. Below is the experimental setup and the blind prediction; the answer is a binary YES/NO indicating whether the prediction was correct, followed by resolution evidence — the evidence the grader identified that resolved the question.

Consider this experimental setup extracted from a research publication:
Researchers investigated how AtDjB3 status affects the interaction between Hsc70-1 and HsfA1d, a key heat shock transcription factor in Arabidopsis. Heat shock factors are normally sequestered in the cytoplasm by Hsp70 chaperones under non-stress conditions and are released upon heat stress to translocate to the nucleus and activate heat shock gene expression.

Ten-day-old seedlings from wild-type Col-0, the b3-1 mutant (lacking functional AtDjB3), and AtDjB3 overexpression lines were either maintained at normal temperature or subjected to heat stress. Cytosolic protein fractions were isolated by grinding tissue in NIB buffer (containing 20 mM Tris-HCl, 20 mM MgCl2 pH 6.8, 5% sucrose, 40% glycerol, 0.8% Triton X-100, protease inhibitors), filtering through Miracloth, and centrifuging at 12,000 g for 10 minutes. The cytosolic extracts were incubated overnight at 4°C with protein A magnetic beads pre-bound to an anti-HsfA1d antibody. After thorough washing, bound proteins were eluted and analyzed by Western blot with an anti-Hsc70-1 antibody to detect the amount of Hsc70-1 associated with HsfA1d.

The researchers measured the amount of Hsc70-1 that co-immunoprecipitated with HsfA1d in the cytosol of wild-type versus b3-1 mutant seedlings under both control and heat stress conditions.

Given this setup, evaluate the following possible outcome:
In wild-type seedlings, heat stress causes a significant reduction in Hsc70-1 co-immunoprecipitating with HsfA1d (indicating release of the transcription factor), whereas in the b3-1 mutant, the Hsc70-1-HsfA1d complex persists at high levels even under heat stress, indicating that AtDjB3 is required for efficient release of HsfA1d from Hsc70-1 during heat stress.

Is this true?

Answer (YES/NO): YES